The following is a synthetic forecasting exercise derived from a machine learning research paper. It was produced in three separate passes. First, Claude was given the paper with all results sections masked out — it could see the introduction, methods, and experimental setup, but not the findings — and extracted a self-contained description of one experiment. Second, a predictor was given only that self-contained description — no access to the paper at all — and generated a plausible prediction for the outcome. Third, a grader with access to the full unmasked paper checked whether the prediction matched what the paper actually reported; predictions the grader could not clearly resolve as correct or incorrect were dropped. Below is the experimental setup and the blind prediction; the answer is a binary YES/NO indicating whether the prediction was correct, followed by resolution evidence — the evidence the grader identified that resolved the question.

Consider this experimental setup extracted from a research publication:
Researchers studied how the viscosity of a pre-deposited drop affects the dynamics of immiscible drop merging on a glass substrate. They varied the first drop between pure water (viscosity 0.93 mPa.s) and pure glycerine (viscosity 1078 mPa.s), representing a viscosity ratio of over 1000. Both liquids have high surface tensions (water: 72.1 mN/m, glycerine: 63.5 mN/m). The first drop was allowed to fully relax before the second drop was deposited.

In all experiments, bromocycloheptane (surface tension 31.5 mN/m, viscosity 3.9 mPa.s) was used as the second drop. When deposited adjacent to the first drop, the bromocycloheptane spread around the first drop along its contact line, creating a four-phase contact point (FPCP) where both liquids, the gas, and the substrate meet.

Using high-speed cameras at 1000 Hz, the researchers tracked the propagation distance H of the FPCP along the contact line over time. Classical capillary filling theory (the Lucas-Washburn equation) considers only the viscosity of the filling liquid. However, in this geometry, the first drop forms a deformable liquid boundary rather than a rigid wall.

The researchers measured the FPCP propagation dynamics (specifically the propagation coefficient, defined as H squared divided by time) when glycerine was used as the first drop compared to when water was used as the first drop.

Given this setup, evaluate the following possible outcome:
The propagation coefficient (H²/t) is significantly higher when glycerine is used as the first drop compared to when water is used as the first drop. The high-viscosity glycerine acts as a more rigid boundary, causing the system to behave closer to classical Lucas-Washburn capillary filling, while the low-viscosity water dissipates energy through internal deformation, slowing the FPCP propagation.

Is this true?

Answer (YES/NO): NO